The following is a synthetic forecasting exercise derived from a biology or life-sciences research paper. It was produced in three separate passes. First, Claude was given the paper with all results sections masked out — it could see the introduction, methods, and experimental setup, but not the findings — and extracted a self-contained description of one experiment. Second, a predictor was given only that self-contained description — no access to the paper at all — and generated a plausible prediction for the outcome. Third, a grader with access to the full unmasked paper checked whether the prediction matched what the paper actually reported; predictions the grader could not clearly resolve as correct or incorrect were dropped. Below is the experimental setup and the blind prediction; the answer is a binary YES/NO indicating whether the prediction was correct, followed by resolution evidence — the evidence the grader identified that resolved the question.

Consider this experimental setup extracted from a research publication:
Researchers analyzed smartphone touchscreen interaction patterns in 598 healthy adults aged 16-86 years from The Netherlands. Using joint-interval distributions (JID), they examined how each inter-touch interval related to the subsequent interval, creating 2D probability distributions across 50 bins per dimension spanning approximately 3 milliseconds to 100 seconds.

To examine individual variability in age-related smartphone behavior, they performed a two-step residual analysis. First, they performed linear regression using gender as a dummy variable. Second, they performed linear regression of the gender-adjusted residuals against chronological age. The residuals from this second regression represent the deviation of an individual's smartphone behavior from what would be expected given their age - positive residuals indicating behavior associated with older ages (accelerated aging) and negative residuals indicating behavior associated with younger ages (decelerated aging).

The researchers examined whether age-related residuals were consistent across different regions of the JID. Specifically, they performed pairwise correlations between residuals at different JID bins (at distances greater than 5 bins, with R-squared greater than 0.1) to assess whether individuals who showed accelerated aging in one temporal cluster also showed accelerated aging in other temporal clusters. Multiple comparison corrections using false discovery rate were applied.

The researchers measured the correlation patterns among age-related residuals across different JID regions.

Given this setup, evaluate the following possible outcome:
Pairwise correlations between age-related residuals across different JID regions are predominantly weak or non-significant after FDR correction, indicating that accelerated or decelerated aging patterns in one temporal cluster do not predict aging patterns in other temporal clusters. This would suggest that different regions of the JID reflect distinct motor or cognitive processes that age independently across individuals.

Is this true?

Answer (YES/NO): NO